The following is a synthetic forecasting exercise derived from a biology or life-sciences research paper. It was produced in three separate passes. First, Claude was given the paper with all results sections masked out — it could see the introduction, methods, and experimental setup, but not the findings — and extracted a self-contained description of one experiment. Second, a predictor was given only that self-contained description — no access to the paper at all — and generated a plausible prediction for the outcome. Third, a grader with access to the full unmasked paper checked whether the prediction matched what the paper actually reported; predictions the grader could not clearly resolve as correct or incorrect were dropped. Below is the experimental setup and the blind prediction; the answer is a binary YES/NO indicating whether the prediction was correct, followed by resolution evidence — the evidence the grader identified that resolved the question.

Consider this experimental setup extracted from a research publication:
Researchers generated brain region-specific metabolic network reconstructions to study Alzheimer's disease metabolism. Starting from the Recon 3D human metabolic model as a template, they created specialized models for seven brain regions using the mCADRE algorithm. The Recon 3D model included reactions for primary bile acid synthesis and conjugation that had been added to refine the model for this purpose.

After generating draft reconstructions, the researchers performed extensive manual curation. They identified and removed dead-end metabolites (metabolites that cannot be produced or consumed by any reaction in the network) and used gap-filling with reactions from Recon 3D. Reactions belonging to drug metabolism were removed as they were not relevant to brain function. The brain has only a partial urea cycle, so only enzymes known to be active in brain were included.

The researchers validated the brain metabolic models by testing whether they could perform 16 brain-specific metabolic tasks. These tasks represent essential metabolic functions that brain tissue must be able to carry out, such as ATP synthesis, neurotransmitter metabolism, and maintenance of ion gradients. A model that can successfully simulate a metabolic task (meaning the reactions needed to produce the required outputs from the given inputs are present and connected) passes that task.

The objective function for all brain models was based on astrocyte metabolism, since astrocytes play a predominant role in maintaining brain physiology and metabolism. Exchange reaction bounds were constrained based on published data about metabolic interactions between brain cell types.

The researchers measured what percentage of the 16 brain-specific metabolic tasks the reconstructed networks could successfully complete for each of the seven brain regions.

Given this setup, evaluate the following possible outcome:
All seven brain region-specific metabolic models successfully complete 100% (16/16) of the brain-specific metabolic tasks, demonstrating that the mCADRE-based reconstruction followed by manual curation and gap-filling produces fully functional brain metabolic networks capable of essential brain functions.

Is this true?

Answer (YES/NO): NO